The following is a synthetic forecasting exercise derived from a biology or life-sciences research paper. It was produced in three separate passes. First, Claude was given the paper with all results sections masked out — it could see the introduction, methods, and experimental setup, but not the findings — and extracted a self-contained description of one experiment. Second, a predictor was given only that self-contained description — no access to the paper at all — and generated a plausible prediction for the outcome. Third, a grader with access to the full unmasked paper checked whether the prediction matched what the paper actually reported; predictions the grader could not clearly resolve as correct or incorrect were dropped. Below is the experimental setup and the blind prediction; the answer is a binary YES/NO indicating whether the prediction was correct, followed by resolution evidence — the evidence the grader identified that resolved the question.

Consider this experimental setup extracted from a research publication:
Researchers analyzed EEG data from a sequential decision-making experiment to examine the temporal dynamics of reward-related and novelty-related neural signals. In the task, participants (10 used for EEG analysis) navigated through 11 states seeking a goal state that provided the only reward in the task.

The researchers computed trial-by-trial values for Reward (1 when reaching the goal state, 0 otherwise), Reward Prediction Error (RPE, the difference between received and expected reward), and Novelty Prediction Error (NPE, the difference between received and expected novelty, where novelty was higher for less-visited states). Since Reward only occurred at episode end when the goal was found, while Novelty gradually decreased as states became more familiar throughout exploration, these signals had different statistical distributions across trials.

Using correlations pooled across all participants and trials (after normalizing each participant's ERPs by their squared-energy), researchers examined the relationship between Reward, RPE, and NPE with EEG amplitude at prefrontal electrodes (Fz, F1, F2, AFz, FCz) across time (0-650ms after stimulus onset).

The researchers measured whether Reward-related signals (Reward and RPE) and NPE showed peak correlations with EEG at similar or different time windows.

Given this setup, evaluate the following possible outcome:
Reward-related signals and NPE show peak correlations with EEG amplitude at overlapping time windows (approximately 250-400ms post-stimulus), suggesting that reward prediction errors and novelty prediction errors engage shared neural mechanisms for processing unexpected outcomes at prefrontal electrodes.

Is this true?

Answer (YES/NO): NO